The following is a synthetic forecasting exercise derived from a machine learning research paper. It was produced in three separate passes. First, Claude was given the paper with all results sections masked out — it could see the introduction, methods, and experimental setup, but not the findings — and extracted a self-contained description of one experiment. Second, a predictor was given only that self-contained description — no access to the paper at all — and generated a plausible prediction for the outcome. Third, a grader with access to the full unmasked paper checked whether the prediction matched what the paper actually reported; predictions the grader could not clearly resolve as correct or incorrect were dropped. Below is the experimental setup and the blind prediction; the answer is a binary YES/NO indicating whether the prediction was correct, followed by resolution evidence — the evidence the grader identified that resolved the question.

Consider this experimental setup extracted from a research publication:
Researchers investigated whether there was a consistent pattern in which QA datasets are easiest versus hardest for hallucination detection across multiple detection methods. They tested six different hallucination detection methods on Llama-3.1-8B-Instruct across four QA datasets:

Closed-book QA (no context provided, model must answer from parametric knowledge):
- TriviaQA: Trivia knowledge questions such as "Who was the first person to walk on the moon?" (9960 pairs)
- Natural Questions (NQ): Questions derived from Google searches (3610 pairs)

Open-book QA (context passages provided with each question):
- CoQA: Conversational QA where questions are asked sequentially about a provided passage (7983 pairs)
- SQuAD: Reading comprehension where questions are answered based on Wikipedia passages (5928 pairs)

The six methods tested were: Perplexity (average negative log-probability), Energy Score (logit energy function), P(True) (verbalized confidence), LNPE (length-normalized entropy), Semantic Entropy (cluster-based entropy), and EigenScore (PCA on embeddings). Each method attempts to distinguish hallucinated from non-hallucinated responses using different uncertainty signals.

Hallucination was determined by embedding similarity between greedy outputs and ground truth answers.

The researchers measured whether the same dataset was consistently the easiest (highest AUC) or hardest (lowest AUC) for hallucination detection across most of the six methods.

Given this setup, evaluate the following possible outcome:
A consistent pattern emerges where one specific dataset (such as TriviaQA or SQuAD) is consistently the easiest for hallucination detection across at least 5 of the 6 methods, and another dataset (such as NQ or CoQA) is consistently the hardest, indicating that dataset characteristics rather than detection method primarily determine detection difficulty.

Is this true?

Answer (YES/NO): NO